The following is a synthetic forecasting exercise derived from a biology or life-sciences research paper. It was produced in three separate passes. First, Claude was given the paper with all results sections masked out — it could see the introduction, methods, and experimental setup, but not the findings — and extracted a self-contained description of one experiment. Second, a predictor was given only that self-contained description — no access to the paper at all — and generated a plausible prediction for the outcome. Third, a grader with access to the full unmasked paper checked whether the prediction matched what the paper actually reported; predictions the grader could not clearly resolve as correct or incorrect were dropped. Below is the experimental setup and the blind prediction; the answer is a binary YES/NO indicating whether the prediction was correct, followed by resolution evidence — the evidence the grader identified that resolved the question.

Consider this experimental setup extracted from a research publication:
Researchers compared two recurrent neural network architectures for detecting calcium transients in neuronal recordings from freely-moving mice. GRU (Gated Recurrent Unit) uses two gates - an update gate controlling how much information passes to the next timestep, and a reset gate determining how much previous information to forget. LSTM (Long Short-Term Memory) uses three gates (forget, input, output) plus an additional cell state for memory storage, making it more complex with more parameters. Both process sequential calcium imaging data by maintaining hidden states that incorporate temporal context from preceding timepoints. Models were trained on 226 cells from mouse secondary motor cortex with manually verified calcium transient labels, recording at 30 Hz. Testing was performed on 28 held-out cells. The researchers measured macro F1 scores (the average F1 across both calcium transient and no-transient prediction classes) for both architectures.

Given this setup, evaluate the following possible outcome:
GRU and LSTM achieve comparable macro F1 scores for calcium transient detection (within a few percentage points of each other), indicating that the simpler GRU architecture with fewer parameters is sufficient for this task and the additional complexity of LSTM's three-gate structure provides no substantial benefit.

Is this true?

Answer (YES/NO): YES